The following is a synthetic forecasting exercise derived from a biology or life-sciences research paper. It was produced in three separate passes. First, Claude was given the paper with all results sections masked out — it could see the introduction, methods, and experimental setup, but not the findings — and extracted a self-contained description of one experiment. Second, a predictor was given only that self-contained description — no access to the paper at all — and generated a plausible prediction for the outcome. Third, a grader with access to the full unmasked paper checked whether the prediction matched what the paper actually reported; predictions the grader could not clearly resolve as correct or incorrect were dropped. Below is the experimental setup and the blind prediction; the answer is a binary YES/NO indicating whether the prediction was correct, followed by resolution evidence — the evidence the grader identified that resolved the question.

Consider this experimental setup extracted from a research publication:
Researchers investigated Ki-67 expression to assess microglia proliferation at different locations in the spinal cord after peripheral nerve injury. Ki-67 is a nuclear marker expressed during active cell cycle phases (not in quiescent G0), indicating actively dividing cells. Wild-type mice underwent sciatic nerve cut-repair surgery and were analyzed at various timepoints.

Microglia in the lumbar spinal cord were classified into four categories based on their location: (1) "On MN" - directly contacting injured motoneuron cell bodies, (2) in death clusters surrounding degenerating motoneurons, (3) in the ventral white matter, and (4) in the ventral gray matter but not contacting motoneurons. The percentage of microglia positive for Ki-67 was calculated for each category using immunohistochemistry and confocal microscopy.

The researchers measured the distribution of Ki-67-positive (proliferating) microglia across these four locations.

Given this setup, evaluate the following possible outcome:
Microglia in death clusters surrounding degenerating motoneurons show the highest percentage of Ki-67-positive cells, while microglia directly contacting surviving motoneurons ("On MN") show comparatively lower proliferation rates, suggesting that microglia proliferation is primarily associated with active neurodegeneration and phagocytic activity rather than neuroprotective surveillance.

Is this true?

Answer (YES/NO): NO